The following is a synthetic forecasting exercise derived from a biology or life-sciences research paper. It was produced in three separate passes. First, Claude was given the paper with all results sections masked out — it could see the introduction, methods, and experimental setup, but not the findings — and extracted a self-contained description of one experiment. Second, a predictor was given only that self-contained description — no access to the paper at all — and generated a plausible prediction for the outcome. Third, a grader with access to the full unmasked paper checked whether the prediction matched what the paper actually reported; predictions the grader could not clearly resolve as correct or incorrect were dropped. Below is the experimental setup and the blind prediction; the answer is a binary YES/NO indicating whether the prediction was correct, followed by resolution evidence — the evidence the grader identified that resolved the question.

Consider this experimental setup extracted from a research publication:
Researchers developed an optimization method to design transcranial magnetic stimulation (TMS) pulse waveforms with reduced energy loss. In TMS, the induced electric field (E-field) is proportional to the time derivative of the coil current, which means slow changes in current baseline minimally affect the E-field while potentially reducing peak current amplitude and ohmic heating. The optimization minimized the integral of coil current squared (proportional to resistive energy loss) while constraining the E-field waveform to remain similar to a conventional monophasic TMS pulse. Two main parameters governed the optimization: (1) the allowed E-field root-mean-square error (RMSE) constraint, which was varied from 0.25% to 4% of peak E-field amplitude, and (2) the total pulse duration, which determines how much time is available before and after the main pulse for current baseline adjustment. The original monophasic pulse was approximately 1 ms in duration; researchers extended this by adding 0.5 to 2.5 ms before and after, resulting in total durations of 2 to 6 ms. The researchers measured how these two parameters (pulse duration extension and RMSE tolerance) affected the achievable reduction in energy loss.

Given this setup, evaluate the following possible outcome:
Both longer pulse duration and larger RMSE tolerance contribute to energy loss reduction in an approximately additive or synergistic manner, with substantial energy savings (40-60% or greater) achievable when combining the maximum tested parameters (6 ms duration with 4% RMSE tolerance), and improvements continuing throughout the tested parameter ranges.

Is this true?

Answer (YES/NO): NO